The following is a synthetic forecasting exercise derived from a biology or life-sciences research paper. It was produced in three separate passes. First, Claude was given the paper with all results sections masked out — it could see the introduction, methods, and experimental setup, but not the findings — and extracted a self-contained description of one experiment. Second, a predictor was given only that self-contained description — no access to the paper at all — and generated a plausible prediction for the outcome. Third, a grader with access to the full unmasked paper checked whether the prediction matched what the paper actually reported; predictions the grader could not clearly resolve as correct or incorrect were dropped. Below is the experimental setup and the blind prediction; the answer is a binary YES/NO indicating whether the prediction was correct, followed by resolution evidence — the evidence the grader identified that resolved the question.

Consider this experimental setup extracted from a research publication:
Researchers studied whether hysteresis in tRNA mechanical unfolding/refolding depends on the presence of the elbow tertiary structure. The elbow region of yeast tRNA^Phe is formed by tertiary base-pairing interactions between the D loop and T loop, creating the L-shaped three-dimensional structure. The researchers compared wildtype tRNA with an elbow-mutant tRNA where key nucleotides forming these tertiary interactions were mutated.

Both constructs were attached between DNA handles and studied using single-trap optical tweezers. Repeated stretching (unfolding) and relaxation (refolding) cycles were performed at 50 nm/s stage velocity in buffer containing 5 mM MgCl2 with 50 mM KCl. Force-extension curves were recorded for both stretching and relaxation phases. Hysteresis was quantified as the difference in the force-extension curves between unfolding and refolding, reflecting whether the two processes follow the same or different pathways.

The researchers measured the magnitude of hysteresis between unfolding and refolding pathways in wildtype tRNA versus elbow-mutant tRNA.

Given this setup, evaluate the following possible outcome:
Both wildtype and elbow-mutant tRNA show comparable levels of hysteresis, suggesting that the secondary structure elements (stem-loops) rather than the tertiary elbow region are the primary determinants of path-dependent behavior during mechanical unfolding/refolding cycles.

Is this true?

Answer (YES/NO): NO